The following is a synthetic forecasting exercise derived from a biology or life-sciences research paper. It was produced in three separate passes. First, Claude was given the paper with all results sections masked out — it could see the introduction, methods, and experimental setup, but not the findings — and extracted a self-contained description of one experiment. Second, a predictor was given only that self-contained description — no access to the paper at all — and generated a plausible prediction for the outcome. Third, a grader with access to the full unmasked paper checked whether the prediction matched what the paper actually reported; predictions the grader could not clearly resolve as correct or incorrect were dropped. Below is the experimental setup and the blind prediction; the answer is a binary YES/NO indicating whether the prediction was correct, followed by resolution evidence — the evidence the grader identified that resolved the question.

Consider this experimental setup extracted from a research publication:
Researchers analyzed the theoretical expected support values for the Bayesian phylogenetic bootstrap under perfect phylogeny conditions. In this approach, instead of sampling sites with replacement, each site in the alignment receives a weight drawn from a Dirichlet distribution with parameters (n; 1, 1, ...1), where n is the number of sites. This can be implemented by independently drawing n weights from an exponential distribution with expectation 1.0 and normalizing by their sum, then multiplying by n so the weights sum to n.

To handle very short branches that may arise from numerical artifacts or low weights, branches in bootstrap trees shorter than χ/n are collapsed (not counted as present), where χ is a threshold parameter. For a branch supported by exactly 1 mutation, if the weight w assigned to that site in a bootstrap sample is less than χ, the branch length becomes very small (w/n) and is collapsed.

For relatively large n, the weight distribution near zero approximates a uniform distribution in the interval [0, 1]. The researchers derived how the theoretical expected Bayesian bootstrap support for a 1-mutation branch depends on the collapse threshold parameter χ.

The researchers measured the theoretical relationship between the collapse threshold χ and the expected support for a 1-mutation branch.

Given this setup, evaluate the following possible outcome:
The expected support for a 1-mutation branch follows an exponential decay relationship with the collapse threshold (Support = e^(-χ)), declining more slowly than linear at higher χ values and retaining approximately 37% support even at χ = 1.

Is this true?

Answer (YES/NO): NO